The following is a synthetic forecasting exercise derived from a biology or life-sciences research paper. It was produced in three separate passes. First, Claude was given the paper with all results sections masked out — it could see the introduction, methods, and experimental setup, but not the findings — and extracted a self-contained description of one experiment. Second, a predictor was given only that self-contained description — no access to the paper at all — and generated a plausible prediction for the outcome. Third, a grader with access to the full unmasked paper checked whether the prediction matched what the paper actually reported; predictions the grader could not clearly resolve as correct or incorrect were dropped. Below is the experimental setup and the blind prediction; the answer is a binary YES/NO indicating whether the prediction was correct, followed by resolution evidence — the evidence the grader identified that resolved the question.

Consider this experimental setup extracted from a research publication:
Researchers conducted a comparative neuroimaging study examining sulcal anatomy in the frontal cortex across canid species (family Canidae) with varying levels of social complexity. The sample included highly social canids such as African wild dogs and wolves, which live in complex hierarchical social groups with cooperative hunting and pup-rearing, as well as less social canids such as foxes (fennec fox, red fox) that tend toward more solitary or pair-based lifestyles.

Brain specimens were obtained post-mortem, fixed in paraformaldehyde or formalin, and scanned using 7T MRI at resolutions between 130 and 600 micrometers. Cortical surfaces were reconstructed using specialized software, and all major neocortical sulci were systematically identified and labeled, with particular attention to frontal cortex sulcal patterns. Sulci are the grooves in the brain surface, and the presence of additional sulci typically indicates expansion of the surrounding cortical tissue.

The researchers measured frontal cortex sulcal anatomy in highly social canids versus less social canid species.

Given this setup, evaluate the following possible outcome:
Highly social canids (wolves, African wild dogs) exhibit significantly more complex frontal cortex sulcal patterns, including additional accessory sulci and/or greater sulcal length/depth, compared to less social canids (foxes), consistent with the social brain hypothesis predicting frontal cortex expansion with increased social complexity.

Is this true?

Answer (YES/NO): YES